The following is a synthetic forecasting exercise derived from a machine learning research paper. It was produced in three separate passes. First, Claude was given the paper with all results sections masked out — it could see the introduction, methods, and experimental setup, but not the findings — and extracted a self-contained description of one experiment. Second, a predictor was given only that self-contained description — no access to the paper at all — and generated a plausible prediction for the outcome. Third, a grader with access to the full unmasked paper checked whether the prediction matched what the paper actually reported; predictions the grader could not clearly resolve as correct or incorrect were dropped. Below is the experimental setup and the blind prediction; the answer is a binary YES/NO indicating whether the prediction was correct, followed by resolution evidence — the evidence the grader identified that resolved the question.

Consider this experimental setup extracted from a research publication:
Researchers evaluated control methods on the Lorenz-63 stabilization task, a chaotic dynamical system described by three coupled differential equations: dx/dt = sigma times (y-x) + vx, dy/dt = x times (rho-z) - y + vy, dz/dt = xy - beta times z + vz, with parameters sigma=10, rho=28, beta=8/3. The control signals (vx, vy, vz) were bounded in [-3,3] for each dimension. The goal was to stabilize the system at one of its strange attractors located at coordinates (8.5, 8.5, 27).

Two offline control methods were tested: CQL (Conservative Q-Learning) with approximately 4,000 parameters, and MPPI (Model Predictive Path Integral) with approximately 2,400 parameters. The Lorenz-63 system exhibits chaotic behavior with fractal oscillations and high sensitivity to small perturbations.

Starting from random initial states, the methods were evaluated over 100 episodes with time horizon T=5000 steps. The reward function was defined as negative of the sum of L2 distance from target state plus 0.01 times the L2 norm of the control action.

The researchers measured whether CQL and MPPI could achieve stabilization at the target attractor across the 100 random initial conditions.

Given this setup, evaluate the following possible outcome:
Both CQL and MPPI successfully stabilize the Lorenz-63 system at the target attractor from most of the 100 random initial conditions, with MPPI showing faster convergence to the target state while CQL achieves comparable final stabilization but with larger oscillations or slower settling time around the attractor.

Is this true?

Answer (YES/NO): NO